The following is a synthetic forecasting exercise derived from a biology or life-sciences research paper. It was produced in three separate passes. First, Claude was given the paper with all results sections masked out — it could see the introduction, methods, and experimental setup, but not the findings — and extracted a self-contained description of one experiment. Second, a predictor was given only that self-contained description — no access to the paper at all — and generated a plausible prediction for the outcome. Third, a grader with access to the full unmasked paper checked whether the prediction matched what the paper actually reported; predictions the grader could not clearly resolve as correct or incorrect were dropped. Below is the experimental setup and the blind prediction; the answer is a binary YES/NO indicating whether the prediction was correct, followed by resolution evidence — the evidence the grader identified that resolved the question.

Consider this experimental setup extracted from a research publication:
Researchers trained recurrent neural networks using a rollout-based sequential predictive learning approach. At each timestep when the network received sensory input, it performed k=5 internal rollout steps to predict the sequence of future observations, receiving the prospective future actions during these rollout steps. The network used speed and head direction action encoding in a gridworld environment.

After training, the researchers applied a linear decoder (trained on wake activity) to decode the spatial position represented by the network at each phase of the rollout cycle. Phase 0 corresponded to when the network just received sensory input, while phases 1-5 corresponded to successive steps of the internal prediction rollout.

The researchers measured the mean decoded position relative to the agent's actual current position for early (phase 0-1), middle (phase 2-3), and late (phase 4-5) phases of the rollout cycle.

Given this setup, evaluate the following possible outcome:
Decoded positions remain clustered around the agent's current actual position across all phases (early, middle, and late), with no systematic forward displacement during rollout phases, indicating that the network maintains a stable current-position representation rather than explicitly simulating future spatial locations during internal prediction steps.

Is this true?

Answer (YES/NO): NO